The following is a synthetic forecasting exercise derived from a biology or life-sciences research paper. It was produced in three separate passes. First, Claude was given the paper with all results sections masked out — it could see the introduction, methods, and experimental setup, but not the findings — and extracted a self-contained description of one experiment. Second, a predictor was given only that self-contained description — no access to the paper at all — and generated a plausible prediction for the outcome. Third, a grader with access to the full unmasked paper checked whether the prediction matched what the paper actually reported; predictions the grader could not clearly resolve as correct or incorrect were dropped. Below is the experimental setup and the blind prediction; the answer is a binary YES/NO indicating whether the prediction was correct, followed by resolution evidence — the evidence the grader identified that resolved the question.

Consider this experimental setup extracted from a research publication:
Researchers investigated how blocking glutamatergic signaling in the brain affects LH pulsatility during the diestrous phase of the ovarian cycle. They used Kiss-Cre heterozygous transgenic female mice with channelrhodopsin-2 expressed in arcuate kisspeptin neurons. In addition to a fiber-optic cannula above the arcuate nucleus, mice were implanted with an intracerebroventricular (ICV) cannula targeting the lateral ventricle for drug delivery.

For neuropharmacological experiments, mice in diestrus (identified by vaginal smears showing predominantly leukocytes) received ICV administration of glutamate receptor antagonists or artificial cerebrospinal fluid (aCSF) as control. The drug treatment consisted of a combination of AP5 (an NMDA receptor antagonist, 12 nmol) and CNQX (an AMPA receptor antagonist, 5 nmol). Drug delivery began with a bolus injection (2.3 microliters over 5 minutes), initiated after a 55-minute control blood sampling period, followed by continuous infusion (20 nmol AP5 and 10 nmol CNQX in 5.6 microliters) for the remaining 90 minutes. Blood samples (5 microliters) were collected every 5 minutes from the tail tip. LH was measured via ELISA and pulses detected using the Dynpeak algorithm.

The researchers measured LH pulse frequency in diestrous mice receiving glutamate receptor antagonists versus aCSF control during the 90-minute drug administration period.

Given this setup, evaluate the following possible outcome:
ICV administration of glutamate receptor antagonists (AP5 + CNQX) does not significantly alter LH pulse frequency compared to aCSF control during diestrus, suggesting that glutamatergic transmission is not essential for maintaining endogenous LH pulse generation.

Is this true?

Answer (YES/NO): NO